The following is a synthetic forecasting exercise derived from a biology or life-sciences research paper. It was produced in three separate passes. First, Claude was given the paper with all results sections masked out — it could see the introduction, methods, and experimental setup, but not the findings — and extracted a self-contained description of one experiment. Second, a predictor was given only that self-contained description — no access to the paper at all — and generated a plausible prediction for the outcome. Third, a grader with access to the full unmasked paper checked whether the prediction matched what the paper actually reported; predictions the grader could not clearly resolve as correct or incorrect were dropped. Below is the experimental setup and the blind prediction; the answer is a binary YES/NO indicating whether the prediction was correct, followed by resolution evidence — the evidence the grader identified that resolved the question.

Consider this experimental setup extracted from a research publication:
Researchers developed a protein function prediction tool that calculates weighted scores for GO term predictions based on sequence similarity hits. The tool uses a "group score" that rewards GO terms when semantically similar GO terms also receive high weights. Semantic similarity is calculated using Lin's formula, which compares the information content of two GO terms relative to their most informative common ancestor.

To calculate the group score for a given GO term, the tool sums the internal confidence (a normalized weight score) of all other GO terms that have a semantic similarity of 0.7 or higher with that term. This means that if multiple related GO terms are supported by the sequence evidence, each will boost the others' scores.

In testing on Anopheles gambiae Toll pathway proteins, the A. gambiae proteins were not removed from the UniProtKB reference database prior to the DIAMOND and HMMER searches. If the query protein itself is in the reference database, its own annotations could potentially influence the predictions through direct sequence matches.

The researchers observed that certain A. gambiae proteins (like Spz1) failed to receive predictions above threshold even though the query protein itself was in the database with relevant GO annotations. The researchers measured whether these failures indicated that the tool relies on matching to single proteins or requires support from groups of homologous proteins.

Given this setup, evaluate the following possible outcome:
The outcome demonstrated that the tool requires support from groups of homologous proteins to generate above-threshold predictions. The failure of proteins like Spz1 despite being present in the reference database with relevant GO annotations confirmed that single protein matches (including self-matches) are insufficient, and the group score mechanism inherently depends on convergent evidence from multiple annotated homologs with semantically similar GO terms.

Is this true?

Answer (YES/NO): YES